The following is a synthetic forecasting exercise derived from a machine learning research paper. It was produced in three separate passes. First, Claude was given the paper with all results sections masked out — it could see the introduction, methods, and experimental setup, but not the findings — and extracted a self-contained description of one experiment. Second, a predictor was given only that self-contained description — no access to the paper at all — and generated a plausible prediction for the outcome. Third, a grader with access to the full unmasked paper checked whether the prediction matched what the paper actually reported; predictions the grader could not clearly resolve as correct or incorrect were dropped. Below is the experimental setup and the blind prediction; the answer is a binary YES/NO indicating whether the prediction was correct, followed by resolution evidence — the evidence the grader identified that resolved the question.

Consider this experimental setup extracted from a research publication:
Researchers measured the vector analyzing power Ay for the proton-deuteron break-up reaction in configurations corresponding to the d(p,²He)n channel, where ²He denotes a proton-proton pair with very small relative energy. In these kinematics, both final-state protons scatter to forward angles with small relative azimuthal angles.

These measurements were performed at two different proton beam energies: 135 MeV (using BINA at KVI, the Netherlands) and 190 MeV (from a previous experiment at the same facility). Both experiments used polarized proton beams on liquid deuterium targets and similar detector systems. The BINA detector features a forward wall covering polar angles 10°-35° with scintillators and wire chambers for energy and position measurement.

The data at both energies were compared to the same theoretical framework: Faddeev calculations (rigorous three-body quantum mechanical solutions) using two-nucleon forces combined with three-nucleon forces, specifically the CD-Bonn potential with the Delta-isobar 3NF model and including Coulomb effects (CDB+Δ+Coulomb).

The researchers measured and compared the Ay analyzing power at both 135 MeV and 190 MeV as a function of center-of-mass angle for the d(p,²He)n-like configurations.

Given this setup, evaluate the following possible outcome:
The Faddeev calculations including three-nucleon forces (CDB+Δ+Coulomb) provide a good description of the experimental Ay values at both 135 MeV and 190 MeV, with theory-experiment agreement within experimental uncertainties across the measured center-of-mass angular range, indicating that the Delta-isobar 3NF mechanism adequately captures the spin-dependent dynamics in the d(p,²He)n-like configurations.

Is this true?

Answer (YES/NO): NO